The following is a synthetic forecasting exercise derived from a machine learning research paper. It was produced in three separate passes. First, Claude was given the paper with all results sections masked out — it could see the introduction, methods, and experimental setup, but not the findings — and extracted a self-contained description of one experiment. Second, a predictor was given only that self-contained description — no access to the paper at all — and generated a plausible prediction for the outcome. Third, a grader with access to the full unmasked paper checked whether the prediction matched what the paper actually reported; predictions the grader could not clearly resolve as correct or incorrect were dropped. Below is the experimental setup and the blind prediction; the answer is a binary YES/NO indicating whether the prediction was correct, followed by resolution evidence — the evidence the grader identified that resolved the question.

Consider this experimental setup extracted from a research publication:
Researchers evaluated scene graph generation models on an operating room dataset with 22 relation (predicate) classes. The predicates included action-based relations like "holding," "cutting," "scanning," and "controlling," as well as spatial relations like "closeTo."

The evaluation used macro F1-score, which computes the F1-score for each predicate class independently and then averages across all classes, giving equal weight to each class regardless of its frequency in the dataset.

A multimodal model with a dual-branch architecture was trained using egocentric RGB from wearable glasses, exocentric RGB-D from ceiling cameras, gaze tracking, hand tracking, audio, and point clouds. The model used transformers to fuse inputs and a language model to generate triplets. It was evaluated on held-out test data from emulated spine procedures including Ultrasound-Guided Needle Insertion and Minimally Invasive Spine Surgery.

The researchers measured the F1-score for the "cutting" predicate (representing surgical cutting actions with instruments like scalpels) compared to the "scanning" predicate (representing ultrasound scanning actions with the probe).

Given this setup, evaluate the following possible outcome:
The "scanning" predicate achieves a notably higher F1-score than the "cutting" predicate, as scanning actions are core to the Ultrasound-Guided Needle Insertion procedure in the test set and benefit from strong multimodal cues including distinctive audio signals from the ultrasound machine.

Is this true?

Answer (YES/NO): NO